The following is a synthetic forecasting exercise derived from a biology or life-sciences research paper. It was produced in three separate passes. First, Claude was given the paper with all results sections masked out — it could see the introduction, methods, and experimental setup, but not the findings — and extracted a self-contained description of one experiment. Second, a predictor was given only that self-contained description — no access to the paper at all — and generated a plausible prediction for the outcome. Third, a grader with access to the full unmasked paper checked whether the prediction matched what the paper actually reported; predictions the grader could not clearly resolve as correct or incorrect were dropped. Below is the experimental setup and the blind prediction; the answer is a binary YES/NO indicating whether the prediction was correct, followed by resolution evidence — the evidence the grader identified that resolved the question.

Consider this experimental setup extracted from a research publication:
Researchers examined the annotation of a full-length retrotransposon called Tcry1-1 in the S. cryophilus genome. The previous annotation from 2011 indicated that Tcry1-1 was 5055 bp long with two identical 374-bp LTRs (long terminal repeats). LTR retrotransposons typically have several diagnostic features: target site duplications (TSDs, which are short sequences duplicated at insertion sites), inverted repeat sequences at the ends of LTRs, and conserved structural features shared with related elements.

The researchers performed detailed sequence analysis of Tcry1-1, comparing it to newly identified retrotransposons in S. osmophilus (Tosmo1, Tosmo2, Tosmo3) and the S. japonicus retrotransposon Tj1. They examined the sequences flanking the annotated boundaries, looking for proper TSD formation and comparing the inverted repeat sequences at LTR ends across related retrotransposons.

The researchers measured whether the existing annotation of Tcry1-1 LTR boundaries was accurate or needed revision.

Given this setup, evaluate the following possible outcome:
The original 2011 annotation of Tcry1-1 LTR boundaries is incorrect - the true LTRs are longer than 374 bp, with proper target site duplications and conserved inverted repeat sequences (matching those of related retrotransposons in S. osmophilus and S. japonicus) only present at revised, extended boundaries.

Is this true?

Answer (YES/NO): YES